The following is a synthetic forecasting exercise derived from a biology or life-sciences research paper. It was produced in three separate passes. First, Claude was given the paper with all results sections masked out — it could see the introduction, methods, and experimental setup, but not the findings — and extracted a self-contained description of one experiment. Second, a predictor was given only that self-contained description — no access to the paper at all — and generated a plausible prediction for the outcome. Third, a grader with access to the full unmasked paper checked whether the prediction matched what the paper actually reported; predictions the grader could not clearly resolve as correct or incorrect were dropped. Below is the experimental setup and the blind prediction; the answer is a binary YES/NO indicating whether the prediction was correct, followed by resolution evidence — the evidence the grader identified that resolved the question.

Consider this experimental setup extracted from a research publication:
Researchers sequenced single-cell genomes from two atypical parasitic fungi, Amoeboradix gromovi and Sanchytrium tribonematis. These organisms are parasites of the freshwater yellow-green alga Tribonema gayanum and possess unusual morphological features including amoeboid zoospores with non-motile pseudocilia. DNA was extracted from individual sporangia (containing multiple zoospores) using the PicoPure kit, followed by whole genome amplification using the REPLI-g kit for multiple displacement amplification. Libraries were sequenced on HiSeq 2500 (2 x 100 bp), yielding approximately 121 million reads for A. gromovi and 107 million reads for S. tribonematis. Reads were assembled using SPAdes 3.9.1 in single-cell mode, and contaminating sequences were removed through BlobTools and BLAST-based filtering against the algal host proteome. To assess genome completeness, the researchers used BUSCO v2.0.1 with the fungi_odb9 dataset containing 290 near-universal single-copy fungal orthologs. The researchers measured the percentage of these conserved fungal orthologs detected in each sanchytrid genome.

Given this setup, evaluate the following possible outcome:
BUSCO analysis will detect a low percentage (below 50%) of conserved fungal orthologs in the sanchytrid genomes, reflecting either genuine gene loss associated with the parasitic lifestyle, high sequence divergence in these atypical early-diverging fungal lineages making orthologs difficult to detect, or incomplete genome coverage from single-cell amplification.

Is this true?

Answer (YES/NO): NO